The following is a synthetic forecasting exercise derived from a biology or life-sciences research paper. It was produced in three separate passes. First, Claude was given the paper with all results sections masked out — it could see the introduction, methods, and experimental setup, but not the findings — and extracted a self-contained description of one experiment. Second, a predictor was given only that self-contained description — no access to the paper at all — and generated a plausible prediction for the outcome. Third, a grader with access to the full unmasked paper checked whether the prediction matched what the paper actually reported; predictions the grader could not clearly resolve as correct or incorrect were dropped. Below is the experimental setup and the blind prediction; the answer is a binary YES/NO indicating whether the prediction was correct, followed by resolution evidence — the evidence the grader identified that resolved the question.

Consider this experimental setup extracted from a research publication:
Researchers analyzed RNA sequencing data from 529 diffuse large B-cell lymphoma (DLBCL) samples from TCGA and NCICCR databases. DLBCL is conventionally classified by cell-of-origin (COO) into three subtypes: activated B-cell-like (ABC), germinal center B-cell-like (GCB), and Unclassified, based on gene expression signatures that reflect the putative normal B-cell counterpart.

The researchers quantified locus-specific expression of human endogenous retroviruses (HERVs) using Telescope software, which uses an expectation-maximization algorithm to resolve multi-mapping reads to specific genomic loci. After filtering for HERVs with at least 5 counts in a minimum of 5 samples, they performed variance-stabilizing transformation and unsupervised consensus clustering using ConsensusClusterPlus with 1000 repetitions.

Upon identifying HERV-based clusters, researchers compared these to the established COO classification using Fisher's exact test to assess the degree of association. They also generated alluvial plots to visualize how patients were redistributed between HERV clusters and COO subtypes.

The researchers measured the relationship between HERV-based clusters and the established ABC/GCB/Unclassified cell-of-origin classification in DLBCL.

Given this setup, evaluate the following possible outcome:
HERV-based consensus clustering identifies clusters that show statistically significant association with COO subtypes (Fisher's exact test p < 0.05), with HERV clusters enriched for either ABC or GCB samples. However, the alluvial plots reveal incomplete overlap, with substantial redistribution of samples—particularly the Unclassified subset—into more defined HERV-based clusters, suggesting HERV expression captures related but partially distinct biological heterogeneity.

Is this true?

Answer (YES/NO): YES